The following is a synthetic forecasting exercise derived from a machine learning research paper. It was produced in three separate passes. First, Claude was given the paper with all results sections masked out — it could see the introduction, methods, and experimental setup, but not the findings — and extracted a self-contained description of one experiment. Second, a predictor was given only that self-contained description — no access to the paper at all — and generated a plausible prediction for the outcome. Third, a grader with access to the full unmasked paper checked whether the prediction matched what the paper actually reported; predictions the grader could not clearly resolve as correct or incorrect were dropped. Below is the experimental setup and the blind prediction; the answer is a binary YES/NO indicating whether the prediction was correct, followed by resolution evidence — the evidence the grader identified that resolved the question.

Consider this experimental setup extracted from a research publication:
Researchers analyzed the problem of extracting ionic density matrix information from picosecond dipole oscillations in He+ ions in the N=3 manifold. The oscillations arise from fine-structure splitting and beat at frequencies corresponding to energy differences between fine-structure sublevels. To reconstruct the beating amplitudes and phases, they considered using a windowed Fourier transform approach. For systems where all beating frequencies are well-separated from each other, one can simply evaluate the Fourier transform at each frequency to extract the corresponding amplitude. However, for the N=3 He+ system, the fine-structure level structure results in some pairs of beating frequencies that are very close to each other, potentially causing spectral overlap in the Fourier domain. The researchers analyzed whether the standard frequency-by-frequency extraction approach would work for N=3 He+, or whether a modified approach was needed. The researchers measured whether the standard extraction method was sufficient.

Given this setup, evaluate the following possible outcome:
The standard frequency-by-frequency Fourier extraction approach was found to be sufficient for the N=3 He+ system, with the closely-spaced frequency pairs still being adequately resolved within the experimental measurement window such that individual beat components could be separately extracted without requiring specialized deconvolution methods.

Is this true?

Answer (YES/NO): NO